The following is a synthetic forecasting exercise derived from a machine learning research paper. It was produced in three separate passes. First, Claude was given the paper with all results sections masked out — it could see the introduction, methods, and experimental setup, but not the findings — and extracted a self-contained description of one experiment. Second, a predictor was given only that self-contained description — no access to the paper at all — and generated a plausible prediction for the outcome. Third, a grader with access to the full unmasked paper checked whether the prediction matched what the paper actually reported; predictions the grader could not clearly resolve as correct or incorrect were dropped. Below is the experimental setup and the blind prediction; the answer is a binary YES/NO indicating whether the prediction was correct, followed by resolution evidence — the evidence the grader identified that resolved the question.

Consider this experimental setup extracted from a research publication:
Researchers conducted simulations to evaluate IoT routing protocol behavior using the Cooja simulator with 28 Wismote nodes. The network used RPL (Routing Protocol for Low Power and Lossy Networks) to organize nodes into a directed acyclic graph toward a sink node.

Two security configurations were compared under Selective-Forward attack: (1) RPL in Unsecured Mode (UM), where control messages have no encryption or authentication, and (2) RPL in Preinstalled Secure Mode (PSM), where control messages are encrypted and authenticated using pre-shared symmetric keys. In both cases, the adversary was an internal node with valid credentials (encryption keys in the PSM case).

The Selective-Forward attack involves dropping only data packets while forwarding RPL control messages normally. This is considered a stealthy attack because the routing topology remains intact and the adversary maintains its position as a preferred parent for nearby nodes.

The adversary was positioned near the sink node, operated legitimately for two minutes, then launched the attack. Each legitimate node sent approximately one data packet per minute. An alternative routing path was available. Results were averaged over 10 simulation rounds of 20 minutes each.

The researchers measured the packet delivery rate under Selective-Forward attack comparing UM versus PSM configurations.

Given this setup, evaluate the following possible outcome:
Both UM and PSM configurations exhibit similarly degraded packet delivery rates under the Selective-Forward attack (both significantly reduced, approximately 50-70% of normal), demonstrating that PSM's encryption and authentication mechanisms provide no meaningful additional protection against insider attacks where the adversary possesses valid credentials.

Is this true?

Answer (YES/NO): YES